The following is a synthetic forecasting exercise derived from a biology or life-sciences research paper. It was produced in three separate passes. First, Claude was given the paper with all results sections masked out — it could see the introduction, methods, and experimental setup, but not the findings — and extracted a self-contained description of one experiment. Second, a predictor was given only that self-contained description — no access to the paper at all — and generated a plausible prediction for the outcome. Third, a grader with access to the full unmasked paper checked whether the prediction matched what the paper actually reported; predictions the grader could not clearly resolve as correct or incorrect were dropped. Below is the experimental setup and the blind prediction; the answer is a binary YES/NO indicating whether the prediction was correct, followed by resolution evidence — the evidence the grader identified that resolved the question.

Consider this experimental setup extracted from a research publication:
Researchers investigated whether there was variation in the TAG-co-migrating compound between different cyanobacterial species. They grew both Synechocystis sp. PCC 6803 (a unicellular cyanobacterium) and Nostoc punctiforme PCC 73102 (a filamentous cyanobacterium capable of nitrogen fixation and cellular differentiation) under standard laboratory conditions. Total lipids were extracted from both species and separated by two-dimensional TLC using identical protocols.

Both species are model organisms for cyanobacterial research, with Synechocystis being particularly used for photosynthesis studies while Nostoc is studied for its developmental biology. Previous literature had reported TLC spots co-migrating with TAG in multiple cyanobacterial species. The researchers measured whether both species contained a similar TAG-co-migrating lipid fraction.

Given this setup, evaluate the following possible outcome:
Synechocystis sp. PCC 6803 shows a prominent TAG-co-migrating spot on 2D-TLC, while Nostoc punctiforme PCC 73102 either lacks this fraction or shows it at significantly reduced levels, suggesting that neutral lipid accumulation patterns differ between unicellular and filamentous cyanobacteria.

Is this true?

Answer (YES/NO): NO